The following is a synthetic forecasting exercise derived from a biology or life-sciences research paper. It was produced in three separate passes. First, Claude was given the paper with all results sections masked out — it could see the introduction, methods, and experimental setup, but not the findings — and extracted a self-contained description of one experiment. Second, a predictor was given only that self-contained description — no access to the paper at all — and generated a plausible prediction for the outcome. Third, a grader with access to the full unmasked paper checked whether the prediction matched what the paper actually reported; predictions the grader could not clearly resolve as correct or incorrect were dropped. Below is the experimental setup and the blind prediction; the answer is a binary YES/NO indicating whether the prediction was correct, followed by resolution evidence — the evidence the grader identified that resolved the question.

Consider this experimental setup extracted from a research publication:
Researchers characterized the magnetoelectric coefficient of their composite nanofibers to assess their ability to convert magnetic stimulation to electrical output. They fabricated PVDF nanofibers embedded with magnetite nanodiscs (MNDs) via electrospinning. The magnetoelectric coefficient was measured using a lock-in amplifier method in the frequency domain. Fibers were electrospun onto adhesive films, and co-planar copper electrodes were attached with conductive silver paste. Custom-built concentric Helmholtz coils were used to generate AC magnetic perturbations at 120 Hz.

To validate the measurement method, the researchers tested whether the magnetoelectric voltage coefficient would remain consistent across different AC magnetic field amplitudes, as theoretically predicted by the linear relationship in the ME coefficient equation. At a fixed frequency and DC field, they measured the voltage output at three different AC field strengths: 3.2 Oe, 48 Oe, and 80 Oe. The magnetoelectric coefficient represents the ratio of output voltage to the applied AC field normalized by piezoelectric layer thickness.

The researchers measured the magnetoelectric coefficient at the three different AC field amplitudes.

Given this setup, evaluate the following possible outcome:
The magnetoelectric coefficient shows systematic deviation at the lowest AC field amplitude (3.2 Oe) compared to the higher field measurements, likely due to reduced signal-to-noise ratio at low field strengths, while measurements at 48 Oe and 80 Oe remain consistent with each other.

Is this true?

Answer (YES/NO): NO